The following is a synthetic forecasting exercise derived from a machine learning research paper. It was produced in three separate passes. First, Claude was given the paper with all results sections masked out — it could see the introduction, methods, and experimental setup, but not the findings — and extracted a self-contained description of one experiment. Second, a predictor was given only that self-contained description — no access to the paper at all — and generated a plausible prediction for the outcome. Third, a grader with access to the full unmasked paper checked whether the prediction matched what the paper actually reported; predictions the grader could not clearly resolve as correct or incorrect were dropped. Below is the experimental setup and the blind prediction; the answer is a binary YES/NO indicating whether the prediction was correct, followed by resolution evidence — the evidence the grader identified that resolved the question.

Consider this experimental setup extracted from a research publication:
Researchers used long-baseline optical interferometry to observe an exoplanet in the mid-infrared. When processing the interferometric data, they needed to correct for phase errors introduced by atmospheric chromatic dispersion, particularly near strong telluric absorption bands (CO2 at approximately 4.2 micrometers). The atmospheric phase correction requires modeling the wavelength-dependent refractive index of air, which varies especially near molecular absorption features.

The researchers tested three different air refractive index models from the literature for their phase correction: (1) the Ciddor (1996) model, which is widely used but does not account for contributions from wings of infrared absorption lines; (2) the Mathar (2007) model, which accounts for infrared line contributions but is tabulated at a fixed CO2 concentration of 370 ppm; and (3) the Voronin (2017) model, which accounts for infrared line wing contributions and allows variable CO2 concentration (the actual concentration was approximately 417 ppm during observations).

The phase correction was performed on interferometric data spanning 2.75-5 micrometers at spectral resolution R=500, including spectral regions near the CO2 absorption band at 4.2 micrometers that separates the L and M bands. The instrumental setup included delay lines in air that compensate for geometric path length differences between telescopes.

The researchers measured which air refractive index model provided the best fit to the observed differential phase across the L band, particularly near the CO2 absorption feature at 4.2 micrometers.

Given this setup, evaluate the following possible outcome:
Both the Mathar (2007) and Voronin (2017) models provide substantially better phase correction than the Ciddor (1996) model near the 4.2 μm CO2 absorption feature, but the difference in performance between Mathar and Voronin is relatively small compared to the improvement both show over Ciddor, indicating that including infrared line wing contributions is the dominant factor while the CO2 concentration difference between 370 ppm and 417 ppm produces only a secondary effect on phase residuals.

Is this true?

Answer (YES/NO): NO